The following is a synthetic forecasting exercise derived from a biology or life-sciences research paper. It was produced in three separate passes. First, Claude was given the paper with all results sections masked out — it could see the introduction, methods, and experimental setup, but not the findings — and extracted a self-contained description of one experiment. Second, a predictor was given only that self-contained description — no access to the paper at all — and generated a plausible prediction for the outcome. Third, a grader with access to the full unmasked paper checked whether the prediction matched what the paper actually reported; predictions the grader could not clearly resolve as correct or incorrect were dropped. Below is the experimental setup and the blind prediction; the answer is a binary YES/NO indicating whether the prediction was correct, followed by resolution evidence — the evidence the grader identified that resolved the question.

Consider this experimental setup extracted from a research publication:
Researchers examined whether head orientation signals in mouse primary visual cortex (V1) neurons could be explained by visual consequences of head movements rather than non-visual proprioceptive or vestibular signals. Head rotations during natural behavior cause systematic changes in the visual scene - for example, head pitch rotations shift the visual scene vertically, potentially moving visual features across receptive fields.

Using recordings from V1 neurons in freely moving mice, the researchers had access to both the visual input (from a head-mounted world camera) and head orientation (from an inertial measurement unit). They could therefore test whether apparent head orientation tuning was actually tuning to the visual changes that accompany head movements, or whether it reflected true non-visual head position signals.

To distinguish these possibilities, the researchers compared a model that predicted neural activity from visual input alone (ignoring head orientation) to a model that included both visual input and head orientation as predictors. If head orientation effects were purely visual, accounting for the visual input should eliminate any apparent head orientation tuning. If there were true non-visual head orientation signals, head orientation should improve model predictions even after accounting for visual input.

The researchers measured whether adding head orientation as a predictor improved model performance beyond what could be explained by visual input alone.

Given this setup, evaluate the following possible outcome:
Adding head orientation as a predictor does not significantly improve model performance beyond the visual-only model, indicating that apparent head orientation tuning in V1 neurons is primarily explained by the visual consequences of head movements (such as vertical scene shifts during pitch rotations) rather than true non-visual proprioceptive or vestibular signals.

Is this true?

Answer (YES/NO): NO